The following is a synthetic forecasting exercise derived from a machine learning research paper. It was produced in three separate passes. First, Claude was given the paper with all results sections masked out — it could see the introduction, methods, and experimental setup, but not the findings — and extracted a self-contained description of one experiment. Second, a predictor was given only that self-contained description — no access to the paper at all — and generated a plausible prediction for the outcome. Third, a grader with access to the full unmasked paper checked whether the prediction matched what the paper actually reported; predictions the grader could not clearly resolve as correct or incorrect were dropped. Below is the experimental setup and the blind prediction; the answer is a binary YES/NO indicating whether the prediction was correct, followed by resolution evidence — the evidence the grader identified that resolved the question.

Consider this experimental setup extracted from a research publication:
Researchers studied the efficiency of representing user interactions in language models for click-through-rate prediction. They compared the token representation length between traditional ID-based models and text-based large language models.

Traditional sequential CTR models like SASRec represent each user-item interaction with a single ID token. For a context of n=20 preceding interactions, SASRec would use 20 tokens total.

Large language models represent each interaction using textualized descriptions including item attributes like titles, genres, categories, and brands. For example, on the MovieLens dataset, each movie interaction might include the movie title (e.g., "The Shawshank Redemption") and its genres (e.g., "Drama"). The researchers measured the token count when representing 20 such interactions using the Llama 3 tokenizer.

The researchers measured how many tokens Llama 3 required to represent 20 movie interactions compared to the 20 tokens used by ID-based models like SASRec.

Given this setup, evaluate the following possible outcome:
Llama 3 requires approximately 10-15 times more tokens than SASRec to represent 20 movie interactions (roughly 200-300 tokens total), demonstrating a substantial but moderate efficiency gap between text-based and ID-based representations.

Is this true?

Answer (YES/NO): NO